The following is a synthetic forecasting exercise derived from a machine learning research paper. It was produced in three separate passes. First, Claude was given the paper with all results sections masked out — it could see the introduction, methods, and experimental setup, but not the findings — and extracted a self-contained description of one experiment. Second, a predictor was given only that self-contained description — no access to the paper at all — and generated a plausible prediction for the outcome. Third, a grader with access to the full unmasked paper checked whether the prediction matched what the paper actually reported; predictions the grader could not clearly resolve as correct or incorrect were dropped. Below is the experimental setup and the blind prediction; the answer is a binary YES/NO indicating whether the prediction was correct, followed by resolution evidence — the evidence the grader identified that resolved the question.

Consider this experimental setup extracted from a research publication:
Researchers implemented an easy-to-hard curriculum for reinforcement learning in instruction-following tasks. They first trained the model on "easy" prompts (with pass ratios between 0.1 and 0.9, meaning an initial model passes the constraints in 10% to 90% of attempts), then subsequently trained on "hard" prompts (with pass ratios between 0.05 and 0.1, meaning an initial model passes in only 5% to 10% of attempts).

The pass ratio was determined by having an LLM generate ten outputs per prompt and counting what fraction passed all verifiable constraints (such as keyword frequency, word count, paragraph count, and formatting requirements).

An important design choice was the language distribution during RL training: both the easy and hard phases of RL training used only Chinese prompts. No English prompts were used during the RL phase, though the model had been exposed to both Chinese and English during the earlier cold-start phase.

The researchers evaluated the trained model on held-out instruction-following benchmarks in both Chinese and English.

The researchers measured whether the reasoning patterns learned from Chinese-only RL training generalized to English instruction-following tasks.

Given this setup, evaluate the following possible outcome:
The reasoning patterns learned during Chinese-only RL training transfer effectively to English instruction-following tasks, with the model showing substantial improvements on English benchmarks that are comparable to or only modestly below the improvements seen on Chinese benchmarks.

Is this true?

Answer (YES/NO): NO